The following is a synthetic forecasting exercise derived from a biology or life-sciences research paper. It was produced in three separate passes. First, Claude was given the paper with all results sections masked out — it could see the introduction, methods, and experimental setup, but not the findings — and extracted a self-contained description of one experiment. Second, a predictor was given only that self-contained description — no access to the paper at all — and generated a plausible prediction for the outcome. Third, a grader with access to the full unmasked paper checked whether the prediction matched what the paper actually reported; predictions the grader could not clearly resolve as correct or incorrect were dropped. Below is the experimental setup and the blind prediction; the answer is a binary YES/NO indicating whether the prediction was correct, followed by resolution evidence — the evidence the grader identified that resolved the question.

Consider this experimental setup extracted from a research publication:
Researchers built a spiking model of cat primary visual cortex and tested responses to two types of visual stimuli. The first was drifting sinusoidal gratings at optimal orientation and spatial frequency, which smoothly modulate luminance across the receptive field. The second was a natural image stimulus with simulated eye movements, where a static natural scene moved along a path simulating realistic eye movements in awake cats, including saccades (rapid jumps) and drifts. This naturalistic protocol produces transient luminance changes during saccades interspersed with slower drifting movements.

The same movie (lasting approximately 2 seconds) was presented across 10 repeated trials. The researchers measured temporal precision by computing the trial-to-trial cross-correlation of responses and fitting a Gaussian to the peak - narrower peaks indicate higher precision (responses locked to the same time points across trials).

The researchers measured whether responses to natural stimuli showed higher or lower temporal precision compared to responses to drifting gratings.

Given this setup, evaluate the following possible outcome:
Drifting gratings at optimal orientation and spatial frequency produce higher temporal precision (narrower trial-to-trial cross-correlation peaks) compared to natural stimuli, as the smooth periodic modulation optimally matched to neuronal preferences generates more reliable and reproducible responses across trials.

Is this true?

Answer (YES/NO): NO